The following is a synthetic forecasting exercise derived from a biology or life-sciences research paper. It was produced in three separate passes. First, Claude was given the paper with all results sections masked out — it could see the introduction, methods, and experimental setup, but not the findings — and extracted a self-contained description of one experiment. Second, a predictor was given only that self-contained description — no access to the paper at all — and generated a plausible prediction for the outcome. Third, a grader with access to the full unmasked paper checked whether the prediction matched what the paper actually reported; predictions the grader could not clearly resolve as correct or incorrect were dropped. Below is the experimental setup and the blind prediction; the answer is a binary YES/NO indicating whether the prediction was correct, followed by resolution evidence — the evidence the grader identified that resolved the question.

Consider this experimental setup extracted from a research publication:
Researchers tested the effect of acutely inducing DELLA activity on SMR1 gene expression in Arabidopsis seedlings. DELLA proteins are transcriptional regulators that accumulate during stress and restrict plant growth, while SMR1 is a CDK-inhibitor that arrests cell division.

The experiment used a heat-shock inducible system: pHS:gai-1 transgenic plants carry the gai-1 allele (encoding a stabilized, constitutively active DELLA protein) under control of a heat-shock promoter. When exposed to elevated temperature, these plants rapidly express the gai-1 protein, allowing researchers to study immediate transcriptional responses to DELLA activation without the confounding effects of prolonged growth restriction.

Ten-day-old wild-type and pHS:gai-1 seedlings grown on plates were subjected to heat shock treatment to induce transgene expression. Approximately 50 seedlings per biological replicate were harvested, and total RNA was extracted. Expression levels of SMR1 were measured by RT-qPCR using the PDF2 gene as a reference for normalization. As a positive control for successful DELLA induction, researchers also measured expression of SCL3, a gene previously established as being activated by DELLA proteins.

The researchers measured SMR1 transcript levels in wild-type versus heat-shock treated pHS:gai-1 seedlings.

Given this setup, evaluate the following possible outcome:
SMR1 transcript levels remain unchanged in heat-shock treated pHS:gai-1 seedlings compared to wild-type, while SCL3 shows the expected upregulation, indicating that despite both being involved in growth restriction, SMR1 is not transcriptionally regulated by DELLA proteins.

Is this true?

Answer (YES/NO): NO